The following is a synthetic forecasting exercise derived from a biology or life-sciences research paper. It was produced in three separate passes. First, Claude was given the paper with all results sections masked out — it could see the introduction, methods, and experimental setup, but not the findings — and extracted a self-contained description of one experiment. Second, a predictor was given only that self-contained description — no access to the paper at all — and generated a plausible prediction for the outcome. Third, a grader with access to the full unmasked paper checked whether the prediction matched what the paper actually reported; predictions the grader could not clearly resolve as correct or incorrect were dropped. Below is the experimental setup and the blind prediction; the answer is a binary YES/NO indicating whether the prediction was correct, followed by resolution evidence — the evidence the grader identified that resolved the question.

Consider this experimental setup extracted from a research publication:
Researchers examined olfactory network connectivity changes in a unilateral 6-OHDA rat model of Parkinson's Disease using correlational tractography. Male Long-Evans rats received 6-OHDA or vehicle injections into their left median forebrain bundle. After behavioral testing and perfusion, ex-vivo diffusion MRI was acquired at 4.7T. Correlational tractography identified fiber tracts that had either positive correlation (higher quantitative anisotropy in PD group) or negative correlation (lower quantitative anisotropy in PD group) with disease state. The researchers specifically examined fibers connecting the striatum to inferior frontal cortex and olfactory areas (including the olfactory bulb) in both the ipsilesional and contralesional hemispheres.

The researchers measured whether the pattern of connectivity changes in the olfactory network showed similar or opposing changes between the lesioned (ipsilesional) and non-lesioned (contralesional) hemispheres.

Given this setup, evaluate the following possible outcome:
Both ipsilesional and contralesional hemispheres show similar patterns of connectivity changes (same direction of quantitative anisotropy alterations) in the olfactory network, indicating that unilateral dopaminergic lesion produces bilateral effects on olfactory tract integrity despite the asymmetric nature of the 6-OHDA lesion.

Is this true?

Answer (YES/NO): NO